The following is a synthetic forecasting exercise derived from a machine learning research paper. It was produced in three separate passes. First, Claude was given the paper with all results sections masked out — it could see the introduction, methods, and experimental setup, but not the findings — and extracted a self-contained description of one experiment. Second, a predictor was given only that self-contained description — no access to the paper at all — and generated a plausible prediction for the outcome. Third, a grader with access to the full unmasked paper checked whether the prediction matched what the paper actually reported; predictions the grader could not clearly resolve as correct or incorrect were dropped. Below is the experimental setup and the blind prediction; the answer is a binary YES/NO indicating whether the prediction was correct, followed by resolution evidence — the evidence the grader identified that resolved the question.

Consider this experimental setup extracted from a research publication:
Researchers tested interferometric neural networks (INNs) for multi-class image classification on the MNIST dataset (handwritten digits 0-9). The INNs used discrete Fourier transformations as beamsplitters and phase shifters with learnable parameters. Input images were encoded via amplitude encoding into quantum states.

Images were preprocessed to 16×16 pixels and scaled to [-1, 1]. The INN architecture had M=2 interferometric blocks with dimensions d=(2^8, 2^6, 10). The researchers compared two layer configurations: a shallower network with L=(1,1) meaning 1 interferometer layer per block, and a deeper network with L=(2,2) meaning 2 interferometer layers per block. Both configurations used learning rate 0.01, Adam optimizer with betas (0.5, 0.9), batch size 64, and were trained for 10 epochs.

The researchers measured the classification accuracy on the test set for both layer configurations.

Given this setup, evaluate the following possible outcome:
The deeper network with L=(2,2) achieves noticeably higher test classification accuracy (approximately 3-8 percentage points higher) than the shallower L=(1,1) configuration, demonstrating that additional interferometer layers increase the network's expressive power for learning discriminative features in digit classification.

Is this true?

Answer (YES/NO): YES